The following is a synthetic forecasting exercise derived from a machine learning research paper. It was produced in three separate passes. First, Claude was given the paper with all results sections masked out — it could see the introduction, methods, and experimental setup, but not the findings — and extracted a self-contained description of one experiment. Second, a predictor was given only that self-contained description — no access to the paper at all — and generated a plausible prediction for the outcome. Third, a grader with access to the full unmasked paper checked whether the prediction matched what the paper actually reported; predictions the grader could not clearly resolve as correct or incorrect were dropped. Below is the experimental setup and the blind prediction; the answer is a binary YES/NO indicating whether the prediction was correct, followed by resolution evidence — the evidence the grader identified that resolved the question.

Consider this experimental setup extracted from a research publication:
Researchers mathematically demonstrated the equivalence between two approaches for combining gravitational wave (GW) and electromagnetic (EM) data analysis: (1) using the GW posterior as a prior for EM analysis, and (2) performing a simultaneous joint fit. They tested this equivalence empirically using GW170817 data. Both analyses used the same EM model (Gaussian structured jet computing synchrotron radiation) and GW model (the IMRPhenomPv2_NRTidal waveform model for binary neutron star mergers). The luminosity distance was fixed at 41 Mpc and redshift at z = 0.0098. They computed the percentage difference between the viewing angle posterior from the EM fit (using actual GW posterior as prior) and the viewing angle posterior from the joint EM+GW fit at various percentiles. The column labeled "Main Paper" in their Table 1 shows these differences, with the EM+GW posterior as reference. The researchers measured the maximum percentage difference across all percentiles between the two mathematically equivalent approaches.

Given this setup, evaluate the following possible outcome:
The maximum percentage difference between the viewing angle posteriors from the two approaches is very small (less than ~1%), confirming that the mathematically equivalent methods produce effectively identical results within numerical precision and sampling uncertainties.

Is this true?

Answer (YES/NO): NO